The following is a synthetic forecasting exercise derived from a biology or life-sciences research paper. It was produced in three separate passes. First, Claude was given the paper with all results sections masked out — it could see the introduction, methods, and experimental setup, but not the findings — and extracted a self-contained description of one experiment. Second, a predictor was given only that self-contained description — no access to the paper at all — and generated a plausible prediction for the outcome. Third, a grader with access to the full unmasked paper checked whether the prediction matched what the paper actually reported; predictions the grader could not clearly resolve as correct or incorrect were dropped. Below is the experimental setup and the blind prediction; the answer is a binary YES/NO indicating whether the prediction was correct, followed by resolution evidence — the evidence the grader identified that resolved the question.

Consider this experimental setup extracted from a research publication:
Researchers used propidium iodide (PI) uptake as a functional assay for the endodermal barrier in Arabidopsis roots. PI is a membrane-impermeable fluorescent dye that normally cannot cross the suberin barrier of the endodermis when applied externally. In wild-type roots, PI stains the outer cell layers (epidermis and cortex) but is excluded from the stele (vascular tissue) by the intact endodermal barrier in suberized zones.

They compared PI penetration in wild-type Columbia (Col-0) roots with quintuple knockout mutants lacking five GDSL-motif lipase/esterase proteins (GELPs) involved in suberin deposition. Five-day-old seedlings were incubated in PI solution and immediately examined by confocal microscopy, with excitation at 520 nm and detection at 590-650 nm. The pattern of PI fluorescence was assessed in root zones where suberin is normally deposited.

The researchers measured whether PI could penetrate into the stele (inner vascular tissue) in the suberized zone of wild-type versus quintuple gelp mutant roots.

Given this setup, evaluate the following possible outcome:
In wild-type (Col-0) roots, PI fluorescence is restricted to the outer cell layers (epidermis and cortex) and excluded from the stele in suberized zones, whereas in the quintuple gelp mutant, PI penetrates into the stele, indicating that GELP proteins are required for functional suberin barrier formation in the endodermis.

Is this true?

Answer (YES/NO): NO